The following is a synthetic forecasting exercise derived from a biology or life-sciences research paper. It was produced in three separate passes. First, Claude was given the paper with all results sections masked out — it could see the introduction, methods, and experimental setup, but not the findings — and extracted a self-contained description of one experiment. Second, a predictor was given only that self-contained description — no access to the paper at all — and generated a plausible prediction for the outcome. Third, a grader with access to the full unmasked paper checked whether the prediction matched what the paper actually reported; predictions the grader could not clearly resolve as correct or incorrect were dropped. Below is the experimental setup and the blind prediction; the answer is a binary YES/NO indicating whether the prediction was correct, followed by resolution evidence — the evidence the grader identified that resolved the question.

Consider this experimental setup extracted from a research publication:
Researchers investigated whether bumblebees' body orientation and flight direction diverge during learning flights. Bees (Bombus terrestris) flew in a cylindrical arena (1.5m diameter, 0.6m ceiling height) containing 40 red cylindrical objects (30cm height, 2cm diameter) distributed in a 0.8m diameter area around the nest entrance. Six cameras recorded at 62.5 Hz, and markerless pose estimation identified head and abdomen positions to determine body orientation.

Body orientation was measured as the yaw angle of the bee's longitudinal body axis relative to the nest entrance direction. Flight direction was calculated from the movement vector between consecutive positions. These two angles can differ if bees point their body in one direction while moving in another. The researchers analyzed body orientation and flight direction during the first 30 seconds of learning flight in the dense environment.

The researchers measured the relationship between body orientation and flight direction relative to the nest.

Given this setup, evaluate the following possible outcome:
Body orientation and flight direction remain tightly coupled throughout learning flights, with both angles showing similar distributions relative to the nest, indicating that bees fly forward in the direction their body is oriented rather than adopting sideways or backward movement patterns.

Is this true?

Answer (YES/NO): NO